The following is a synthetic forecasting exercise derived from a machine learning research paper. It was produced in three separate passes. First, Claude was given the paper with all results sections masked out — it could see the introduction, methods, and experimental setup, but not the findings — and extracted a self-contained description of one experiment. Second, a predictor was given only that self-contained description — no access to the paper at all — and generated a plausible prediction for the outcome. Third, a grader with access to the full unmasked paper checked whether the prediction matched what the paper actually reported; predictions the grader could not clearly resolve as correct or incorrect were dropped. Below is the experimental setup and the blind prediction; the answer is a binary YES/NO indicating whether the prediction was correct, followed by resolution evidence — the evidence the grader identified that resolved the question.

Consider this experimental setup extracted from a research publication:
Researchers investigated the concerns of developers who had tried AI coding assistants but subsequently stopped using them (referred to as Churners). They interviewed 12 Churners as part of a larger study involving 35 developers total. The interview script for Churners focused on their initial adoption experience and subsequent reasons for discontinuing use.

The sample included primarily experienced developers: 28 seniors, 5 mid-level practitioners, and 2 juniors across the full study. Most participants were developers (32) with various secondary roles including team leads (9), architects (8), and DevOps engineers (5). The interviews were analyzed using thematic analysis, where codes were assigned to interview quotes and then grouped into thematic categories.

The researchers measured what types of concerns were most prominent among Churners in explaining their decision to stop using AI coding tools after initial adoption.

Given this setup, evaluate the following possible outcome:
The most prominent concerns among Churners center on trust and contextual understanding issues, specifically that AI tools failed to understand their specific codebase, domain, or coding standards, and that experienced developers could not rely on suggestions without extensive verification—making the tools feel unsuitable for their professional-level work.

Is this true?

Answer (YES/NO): NO